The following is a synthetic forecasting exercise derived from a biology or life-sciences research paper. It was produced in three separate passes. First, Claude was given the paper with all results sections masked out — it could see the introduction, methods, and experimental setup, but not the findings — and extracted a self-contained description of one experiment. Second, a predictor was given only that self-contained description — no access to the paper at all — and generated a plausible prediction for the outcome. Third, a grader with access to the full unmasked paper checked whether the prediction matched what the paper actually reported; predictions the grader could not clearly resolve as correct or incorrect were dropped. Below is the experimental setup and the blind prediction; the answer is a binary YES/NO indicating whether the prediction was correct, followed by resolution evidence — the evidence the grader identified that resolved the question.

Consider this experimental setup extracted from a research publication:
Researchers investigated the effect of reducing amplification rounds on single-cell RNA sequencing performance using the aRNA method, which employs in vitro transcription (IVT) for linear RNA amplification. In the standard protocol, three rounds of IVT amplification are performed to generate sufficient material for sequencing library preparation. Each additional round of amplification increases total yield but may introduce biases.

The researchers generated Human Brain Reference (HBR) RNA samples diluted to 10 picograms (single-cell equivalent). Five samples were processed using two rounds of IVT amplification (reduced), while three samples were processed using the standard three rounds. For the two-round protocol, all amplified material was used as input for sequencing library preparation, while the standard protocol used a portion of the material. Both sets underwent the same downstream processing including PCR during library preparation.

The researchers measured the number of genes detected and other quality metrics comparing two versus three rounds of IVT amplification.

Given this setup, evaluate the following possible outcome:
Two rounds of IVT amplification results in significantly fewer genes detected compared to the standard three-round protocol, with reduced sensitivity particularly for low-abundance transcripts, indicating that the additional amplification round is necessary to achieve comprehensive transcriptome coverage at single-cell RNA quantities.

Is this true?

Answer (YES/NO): NO